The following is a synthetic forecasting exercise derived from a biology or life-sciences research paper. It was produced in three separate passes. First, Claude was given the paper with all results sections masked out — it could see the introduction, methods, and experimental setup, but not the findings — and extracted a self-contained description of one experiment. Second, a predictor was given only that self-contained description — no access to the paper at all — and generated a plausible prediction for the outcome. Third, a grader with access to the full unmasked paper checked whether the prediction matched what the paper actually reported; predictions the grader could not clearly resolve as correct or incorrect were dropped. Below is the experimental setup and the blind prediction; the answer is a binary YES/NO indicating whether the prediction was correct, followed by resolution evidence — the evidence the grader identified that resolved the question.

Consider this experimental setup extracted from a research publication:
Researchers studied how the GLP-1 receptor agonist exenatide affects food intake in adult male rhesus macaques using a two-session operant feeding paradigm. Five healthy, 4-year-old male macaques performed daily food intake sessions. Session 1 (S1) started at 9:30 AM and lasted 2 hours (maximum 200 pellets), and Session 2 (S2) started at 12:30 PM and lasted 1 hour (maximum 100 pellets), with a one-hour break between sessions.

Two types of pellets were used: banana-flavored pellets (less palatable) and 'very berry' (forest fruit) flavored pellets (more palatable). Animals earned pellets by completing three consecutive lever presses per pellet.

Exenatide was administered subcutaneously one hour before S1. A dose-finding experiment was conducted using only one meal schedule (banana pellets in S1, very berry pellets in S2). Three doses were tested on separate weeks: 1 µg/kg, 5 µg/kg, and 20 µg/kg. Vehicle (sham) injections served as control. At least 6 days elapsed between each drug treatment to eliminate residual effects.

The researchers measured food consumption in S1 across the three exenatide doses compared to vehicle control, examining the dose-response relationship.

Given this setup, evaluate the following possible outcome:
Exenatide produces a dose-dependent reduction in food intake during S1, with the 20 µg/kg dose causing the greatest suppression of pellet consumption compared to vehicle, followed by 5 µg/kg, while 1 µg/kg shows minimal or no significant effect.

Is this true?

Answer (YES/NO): NO